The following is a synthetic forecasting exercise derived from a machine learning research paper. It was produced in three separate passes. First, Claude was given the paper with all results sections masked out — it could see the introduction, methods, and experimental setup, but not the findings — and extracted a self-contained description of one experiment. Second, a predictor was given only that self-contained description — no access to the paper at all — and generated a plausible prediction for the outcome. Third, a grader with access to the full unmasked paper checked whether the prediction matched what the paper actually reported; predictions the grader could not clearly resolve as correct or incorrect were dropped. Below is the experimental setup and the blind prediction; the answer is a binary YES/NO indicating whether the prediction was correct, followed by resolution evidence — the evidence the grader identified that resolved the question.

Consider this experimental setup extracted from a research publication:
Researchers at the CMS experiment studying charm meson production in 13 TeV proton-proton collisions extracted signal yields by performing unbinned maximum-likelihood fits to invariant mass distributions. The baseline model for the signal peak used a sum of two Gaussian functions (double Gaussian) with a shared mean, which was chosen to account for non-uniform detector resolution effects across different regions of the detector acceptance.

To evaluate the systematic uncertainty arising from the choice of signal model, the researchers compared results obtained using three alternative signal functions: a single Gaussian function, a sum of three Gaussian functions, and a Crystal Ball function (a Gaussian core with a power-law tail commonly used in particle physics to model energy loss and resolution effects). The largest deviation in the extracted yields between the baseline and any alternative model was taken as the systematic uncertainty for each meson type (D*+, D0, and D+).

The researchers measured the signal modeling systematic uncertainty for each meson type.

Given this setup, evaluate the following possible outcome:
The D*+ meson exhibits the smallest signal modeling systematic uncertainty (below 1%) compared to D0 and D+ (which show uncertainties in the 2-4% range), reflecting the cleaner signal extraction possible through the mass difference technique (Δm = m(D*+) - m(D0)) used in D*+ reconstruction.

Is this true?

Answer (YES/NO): NO